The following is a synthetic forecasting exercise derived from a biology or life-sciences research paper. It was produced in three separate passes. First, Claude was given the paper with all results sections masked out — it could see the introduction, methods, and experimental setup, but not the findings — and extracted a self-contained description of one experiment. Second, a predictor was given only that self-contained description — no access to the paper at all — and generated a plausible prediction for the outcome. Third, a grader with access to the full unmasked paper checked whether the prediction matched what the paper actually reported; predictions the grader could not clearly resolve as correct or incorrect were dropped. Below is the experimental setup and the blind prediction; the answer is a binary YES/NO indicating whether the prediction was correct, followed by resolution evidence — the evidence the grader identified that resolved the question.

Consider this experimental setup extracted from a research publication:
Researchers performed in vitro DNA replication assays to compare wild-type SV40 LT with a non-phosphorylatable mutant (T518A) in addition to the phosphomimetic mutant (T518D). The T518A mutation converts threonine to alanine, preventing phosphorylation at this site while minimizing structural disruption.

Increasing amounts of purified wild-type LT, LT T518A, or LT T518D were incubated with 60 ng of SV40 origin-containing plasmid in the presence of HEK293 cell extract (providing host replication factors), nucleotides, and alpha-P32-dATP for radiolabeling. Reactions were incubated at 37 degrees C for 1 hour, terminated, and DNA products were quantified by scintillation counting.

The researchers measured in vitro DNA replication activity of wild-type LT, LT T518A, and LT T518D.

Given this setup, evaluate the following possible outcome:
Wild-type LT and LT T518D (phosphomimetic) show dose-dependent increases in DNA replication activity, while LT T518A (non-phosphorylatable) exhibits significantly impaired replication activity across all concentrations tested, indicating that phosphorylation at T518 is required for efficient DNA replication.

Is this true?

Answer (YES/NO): NO